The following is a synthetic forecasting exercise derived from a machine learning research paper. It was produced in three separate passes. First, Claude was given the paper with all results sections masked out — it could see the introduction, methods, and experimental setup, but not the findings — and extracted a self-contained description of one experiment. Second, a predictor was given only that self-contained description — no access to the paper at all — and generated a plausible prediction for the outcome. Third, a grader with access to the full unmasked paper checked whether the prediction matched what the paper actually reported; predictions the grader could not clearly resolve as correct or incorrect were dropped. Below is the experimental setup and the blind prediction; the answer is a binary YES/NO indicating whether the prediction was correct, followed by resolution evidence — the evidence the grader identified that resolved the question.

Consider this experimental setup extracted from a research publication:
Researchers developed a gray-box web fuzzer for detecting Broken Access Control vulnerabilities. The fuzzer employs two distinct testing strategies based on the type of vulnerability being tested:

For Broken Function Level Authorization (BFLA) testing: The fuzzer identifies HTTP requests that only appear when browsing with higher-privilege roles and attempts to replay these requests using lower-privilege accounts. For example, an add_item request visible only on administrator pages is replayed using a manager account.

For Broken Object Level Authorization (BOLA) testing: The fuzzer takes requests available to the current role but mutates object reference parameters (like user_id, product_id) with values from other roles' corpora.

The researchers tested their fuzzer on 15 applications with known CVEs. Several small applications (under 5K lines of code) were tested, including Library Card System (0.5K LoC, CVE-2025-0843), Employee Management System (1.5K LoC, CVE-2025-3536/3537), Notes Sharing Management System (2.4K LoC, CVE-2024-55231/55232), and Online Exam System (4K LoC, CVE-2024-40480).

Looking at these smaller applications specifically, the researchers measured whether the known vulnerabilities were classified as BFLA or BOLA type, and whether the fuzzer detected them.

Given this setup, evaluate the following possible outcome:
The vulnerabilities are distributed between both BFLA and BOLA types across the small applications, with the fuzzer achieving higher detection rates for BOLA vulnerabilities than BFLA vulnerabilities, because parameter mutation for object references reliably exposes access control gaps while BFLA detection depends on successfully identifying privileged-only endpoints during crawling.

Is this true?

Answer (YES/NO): NO